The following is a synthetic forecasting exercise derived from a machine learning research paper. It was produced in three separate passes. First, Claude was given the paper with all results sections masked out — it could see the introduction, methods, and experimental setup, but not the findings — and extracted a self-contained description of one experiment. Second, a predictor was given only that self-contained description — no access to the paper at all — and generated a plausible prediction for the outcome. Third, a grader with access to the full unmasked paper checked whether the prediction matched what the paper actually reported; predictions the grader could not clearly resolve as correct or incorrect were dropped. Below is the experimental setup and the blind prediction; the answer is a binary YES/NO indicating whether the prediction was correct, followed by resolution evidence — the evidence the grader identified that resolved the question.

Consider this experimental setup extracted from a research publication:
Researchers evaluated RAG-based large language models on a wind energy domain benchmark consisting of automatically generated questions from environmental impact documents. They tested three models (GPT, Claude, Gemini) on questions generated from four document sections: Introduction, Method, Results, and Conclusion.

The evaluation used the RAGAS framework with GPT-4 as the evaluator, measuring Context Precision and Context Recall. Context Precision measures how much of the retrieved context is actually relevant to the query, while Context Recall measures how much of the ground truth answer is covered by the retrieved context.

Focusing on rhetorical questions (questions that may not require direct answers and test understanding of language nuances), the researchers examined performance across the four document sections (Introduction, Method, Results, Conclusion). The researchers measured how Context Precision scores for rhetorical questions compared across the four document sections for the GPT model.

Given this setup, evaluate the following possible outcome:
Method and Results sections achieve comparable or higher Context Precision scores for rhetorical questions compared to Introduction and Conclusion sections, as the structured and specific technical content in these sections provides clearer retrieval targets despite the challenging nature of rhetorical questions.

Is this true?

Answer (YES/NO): NO